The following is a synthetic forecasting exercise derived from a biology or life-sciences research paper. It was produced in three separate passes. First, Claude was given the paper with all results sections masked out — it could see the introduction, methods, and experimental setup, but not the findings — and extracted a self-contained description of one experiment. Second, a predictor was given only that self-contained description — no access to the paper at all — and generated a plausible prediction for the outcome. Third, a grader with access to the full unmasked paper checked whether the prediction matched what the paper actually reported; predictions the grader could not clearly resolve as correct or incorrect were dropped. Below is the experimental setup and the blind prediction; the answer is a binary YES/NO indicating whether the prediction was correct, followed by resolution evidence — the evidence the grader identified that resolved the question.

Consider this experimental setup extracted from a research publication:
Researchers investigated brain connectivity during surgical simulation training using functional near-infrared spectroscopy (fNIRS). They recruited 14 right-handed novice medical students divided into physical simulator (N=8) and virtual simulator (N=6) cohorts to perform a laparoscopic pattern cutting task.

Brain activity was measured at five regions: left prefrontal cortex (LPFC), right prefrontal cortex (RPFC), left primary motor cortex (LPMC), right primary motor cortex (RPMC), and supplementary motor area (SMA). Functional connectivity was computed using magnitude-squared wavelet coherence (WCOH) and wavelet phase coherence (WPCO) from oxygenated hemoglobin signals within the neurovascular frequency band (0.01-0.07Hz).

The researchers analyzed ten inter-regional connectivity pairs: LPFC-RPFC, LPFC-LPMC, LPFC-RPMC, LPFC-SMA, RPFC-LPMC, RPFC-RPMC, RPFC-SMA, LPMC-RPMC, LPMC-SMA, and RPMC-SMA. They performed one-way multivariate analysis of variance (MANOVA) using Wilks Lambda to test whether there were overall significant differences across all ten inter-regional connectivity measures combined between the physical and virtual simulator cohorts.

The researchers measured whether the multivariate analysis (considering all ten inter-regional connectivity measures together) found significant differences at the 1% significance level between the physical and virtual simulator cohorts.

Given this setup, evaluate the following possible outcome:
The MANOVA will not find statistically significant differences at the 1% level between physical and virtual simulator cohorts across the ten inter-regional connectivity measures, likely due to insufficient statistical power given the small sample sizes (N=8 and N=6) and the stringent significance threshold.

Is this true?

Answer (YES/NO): YES